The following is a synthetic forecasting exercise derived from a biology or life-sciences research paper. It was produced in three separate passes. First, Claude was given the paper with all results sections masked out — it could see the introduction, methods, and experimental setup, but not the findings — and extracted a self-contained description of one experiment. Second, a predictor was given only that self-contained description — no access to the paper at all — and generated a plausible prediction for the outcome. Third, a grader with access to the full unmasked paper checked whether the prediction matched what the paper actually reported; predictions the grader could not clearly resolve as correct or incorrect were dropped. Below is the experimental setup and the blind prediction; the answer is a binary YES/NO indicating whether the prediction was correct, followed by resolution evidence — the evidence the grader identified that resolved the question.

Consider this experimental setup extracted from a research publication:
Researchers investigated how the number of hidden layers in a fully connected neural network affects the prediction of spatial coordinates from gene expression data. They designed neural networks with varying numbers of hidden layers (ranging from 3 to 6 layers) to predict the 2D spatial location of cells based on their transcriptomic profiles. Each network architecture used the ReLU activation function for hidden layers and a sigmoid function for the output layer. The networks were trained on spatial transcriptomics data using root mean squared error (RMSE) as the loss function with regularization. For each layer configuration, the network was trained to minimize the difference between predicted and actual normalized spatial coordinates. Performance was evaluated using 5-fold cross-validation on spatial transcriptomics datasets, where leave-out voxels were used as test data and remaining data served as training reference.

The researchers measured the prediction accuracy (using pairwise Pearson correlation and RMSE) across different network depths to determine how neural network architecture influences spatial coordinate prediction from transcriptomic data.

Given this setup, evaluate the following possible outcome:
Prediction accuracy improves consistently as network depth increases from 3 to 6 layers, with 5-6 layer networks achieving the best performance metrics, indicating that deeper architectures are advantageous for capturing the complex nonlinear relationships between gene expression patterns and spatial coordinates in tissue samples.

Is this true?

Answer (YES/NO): YES